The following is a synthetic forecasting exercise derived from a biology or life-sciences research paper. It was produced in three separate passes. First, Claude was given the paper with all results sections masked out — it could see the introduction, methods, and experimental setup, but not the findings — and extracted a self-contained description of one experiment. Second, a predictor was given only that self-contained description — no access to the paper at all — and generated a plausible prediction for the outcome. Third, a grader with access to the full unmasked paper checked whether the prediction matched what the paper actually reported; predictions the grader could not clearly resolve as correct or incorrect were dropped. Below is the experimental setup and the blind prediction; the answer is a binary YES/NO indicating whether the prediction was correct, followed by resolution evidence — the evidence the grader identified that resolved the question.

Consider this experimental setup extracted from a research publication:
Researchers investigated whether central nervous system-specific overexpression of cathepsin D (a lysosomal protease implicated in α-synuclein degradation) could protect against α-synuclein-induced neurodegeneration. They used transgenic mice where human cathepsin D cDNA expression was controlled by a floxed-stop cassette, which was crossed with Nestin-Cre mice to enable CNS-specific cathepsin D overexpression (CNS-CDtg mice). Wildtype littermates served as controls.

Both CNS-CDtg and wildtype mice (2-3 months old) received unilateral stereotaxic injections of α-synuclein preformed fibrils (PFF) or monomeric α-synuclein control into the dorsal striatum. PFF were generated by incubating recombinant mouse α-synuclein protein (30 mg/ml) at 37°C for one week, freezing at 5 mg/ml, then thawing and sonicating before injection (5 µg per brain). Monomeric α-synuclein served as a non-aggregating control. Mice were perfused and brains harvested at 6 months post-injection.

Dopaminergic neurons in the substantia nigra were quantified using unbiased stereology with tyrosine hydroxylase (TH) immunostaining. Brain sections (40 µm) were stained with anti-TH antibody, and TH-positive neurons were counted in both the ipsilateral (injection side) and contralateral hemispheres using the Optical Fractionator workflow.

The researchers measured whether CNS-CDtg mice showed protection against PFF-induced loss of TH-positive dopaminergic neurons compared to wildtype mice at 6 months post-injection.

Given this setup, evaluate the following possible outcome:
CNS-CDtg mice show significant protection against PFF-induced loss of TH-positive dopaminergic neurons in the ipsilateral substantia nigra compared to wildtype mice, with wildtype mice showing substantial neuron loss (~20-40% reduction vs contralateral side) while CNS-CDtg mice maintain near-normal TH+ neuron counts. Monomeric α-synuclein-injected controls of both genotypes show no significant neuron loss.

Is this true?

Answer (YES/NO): NO